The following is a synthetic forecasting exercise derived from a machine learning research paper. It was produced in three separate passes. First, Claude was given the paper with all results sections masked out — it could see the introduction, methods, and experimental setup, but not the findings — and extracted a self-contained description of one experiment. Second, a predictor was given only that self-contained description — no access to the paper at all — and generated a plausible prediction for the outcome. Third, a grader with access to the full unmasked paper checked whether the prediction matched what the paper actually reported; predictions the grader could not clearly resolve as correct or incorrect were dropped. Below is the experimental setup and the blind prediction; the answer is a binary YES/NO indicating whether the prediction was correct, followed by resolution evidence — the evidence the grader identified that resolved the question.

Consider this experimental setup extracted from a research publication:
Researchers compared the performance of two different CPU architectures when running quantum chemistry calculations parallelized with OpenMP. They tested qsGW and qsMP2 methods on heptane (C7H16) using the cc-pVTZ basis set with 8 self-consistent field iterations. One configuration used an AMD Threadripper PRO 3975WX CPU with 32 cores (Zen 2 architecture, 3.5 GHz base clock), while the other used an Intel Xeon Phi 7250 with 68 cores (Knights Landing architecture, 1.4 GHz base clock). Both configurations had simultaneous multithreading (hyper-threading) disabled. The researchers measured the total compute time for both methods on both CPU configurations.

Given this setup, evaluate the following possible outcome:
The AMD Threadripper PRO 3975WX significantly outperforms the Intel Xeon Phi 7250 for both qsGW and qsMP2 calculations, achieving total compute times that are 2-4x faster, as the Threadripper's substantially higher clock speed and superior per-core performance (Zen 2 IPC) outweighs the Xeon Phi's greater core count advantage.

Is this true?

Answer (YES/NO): NO